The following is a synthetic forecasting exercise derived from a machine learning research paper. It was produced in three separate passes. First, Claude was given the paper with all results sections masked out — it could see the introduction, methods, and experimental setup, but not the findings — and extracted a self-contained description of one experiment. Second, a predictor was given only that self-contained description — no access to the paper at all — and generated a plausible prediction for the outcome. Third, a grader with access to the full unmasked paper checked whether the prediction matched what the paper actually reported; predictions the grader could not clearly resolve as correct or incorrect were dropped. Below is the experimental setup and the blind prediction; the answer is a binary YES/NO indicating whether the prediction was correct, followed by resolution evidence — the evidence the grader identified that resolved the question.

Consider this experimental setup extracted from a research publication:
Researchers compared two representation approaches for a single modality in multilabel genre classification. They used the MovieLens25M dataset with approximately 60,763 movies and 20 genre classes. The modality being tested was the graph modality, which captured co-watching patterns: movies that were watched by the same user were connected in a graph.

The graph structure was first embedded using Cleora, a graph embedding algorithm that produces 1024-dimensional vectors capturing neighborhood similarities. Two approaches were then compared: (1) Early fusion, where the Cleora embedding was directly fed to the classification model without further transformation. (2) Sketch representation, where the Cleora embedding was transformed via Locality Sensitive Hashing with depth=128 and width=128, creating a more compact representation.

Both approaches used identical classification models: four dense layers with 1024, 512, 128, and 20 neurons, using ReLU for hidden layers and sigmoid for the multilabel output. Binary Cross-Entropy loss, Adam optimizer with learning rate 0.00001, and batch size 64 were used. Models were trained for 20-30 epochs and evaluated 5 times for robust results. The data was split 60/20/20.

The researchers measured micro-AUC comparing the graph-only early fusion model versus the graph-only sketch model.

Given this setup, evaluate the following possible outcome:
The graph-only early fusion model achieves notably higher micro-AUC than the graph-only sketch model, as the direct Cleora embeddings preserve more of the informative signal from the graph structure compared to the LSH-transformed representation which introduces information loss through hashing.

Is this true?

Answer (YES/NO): YES